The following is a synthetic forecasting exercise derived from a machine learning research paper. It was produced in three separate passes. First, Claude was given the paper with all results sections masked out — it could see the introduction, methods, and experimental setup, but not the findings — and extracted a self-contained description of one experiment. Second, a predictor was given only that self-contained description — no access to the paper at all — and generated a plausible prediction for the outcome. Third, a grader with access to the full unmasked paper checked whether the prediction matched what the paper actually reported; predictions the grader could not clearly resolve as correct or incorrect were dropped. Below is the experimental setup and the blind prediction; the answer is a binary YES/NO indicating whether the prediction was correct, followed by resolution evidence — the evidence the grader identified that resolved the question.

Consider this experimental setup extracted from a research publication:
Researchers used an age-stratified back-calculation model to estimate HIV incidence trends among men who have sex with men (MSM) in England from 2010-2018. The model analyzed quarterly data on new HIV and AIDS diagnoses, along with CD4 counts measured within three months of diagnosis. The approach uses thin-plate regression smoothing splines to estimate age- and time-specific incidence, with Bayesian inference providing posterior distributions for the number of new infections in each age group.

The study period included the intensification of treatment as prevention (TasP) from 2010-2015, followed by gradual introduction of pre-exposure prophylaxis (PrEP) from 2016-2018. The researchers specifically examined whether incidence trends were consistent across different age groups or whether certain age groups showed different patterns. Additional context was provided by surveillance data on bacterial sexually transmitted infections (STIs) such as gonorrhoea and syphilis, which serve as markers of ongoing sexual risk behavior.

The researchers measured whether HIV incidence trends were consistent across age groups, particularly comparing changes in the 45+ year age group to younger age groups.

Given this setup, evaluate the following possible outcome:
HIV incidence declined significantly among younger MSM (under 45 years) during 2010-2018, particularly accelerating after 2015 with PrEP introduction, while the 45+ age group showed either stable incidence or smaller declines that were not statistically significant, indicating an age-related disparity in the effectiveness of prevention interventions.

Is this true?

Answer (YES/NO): NO